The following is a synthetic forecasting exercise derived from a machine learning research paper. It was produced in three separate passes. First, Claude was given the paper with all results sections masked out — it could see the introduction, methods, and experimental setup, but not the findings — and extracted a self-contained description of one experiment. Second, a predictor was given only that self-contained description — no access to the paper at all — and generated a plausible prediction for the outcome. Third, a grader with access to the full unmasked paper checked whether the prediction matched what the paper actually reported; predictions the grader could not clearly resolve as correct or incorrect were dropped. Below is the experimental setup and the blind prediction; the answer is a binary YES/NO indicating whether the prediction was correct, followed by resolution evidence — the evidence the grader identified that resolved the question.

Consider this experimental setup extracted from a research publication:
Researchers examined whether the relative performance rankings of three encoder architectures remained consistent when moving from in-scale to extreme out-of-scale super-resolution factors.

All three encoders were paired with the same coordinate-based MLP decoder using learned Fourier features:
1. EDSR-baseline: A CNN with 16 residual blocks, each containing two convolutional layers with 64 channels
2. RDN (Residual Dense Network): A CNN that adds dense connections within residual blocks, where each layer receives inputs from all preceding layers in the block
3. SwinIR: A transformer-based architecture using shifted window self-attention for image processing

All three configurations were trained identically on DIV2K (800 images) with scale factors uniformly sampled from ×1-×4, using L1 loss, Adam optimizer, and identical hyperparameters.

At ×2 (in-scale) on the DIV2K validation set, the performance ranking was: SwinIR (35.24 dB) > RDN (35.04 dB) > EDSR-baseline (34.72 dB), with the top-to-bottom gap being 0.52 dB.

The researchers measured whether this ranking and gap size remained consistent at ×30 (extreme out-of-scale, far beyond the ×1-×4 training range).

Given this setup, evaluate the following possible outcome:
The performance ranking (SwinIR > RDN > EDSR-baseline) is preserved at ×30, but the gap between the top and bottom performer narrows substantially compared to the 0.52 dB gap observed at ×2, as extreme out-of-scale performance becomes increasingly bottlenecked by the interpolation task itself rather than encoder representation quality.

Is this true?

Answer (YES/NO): YES